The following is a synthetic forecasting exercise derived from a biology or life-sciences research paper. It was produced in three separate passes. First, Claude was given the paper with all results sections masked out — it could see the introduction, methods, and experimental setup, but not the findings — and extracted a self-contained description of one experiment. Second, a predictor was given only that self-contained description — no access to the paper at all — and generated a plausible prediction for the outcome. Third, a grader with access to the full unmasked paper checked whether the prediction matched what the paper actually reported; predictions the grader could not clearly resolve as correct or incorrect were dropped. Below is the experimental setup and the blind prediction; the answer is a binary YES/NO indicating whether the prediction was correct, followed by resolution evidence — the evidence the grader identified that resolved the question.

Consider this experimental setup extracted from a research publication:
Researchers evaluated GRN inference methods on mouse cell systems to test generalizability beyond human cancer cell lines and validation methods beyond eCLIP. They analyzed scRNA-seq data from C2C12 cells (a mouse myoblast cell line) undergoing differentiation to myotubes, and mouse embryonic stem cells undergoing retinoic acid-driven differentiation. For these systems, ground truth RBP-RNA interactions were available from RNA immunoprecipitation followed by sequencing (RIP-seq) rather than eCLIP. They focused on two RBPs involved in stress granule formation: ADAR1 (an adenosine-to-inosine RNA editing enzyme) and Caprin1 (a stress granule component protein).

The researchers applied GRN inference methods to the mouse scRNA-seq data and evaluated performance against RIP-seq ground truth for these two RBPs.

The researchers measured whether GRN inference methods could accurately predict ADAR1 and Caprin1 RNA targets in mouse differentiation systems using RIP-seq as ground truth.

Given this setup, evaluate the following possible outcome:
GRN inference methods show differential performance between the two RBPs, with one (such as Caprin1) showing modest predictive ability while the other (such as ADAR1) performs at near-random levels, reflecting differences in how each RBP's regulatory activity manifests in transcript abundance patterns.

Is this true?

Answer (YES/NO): NO